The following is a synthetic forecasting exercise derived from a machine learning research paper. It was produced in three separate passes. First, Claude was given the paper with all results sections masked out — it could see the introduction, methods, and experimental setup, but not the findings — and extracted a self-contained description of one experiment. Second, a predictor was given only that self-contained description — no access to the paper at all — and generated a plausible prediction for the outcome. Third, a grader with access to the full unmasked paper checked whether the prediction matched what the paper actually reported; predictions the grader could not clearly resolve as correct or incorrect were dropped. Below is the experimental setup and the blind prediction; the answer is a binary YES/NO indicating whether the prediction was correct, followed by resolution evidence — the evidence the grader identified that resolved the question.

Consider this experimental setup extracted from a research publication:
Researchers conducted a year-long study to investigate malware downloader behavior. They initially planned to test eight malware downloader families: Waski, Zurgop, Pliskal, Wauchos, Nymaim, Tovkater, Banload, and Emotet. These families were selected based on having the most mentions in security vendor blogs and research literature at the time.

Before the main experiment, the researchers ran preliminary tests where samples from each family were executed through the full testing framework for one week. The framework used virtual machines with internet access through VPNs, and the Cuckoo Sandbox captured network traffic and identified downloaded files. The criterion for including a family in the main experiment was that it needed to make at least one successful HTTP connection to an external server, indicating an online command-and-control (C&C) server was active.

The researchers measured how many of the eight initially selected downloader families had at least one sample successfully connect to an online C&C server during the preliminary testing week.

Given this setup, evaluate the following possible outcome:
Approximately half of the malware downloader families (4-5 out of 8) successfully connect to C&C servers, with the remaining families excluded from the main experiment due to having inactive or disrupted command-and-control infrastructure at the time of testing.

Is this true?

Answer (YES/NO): NO